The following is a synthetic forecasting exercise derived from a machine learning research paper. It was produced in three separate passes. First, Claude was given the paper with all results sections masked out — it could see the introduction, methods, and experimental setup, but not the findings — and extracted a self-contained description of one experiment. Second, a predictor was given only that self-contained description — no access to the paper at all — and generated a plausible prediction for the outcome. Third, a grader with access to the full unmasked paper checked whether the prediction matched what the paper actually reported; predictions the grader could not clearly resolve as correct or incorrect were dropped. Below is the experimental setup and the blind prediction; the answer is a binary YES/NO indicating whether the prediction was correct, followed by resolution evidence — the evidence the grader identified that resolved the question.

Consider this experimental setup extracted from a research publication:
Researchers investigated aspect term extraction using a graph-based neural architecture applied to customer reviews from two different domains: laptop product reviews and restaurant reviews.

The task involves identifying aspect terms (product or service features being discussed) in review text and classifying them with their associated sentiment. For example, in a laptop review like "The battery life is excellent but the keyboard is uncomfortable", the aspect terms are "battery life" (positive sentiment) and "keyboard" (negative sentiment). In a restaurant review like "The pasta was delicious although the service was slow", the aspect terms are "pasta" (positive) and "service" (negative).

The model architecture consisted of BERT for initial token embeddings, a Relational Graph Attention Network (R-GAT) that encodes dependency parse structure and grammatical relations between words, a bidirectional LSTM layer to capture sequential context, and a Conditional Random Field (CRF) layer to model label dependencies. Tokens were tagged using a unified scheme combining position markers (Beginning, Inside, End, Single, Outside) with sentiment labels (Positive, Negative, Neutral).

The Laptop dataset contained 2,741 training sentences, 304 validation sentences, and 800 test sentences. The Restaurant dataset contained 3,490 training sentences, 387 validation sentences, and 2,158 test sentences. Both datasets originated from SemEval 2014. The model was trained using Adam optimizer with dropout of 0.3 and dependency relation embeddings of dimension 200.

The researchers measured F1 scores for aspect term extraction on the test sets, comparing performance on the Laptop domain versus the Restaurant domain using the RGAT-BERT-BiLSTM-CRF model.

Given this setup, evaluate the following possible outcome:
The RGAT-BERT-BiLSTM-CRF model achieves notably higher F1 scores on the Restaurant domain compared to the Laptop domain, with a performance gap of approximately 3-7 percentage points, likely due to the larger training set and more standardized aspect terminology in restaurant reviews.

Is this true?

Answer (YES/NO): NO